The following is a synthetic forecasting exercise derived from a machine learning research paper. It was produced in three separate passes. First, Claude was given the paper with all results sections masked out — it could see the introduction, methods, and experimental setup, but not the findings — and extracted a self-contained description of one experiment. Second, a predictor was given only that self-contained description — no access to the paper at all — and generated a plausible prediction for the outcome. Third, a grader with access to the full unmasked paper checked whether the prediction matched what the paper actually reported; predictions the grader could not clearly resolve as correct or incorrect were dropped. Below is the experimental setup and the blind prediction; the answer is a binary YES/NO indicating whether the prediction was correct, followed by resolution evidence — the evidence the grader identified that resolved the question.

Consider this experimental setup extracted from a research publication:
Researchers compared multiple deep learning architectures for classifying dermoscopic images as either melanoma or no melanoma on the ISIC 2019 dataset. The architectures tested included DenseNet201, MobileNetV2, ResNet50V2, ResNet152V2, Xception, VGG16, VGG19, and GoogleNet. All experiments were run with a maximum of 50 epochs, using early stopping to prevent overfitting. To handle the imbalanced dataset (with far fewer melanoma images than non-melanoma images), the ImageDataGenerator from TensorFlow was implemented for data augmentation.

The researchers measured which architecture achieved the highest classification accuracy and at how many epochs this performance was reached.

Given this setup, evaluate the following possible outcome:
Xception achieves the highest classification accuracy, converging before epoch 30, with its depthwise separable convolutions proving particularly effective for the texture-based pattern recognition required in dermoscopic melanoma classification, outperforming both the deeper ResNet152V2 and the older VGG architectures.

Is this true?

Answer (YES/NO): NO